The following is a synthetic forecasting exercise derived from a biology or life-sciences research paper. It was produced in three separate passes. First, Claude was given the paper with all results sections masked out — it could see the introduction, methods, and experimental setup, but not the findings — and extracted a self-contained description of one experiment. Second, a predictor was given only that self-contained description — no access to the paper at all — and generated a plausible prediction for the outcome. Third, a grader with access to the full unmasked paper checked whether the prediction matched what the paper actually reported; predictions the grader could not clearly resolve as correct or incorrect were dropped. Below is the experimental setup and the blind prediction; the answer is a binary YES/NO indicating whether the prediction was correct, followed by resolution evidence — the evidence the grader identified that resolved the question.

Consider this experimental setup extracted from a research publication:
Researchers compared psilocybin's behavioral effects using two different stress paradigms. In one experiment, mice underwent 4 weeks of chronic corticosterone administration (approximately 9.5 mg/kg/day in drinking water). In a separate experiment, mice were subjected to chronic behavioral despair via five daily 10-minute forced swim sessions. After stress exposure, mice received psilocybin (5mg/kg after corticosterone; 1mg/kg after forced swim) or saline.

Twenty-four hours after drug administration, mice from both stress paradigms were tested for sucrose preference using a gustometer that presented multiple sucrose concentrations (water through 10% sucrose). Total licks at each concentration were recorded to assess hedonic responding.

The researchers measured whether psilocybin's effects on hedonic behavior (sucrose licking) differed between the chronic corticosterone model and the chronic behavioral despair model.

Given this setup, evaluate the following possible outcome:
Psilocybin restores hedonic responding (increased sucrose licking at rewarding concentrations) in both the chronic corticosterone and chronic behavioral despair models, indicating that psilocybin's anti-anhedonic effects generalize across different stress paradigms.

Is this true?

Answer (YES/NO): NO